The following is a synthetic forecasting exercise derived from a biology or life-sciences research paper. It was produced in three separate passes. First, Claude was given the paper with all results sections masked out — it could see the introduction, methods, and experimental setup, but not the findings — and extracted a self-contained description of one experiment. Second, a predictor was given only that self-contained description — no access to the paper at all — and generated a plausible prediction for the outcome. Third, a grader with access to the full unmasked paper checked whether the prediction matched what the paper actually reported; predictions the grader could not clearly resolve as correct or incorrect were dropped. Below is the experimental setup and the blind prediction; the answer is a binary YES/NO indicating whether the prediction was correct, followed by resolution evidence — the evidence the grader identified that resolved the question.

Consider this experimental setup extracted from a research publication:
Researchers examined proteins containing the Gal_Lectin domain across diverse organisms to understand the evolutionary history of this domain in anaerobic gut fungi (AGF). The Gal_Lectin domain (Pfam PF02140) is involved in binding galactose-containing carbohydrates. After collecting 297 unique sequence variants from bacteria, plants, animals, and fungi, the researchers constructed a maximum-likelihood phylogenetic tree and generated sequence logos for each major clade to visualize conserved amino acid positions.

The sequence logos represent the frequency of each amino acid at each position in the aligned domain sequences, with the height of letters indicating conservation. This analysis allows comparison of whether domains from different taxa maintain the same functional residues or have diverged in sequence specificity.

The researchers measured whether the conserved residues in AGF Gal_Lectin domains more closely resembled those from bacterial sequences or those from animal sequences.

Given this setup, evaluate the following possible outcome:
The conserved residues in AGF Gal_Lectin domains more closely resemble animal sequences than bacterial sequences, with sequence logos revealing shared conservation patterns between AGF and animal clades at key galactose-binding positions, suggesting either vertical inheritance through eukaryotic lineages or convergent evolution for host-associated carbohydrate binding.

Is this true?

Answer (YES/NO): NO